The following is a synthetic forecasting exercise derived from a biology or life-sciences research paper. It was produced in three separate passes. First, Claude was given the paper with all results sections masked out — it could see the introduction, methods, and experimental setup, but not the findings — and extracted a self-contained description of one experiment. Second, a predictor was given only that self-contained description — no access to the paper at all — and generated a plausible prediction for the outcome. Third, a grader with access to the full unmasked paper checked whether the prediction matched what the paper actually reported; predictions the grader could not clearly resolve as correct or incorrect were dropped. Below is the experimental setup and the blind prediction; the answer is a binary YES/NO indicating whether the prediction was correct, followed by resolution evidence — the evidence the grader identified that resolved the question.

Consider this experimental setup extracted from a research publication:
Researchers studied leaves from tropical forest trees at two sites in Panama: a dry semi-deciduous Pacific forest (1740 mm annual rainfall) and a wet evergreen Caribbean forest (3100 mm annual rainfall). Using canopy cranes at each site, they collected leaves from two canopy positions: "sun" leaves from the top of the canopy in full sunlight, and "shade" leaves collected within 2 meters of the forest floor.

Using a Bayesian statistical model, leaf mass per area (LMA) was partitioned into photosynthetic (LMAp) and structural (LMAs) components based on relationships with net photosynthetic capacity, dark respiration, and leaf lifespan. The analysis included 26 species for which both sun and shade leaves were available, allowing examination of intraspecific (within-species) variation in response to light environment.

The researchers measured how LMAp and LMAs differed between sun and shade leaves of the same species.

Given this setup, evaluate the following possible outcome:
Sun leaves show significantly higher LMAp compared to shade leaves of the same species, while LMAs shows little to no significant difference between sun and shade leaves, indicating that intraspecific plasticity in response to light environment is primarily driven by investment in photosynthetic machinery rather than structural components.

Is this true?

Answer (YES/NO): NO